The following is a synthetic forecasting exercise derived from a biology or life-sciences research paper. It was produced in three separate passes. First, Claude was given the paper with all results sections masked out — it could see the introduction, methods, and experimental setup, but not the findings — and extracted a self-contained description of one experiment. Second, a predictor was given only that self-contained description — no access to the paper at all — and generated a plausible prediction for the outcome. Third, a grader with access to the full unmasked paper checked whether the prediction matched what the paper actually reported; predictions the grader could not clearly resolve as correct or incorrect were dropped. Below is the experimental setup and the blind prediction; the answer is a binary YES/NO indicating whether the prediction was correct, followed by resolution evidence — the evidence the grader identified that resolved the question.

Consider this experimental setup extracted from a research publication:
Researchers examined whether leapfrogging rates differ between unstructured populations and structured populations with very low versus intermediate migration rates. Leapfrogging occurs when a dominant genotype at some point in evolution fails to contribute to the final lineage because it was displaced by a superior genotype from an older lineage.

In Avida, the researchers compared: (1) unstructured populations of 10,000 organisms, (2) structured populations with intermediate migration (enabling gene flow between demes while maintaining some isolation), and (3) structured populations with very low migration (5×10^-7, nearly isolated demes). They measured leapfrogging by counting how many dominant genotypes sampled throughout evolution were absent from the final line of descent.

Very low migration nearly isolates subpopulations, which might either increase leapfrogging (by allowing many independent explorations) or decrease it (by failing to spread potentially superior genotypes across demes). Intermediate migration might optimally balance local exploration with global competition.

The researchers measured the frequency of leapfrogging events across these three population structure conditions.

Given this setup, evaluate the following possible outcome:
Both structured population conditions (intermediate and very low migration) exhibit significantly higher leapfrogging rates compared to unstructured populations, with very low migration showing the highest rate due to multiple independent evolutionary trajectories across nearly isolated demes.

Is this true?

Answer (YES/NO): NO